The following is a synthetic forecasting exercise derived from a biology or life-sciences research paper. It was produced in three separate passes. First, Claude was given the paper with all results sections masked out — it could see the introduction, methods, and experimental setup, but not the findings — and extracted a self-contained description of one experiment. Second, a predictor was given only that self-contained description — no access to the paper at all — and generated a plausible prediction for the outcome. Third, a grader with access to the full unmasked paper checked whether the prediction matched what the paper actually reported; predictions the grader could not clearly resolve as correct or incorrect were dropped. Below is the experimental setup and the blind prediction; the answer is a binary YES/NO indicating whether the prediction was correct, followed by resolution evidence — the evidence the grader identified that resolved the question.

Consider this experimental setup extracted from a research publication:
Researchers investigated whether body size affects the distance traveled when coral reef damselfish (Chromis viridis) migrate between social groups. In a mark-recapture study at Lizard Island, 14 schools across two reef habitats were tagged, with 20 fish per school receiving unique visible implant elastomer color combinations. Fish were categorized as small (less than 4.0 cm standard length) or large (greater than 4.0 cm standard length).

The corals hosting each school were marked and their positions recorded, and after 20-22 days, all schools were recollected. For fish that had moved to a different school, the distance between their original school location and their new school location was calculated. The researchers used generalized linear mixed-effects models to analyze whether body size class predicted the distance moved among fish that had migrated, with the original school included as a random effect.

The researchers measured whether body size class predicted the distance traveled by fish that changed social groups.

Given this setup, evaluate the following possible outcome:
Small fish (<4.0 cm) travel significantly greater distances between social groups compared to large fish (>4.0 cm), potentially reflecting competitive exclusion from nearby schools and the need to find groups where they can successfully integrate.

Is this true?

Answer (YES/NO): NO